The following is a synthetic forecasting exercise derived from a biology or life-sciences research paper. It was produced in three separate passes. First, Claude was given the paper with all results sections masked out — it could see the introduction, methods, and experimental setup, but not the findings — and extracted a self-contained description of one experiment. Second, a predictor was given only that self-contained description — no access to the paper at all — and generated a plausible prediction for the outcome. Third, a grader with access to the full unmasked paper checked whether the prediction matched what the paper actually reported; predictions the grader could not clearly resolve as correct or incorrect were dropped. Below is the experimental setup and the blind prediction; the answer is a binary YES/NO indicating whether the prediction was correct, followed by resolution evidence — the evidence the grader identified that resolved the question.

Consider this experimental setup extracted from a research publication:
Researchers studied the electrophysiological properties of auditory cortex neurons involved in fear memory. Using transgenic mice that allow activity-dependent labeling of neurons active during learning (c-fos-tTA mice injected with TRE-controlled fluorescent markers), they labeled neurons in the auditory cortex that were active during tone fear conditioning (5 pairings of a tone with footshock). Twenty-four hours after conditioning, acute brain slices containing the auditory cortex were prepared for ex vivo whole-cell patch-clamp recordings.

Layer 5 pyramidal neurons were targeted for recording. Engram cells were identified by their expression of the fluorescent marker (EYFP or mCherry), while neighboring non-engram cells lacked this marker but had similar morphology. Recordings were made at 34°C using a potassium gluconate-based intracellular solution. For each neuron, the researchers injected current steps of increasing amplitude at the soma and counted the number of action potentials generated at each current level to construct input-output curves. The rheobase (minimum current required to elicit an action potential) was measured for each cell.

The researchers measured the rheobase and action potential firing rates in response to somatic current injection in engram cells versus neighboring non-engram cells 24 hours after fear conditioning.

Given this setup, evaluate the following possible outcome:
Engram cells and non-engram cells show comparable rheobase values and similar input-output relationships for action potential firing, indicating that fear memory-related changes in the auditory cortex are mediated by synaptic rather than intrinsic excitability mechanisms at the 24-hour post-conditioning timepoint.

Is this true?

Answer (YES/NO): NO